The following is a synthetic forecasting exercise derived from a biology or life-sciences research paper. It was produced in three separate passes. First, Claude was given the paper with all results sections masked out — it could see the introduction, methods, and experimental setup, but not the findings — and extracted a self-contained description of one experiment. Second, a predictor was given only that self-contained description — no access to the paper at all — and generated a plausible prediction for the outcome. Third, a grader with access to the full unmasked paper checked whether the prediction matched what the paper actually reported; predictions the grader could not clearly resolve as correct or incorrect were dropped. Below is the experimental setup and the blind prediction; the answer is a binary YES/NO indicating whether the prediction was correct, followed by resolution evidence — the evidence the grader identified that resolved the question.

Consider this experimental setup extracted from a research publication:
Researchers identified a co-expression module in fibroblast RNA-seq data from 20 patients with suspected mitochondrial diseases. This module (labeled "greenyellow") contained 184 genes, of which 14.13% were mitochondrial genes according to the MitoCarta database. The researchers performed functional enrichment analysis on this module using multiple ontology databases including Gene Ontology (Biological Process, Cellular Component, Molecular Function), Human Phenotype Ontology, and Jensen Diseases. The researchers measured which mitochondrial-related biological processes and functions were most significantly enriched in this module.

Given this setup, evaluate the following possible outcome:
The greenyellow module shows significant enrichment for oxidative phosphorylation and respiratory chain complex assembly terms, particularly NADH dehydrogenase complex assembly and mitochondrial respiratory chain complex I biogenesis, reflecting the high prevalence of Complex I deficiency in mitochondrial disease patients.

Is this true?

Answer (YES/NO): NO